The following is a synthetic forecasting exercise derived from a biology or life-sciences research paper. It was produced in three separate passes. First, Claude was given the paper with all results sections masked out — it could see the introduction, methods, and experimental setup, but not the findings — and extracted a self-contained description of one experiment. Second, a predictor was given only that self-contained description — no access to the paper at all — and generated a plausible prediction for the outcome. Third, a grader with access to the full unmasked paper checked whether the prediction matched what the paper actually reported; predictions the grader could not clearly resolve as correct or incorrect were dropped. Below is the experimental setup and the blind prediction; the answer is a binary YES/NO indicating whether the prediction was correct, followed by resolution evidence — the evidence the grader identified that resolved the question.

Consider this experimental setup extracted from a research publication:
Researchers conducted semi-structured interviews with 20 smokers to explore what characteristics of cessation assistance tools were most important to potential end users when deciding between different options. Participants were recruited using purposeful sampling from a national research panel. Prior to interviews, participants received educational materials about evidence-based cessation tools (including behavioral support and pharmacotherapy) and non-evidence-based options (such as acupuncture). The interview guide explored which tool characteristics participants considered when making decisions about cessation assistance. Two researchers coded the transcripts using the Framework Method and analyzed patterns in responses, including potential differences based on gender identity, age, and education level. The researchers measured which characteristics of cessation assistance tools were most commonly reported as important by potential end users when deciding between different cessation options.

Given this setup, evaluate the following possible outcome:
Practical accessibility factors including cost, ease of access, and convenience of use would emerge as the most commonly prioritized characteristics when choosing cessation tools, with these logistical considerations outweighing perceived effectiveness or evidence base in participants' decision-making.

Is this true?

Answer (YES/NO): NO